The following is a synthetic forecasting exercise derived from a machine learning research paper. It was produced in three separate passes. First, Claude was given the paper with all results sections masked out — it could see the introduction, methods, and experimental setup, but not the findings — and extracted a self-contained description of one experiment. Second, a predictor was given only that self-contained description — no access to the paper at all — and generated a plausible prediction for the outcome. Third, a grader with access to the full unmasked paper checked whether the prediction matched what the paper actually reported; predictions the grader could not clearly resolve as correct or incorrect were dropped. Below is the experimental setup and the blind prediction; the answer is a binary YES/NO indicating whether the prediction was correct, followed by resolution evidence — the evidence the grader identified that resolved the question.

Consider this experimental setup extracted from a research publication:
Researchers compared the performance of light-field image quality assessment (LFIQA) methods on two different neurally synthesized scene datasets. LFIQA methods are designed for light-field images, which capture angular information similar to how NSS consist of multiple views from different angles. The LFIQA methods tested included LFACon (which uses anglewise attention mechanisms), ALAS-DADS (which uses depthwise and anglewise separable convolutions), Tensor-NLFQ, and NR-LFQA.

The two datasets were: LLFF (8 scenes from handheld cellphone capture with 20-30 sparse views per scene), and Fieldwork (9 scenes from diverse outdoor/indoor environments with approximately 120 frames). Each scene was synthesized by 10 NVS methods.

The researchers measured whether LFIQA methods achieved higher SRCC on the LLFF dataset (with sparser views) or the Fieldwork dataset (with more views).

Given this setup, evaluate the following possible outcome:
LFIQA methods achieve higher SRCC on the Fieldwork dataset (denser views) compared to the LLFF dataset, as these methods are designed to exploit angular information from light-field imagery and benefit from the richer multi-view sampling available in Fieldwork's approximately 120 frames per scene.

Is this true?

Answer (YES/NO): NO